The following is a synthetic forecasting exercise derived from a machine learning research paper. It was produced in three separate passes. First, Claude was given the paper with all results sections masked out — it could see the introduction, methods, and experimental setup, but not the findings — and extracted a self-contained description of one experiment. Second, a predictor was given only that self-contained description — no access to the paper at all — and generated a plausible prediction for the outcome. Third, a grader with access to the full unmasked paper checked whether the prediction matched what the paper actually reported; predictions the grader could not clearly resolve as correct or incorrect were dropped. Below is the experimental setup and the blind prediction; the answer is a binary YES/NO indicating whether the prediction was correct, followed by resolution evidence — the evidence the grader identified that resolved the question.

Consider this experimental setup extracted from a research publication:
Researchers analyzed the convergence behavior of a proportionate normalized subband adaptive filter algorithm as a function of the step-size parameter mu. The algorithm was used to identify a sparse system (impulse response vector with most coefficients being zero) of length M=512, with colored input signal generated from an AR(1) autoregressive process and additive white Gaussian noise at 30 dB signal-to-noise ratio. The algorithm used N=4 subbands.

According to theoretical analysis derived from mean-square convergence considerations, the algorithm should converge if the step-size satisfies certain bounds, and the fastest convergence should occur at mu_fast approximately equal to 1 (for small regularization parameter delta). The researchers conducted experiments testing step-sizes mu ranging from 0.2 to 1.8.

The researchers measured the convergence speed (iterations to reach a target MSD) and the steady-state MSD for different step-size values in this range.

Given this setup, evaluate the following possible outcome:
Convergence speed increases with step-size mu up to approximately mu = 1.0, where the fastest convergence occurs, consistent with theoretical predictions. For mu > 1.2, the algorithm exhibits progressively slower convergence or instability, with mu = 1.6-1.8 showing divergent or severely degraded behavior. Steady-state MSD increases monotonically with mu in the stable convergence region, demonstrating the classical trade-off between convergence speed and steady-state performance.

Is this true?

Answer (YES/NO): NO